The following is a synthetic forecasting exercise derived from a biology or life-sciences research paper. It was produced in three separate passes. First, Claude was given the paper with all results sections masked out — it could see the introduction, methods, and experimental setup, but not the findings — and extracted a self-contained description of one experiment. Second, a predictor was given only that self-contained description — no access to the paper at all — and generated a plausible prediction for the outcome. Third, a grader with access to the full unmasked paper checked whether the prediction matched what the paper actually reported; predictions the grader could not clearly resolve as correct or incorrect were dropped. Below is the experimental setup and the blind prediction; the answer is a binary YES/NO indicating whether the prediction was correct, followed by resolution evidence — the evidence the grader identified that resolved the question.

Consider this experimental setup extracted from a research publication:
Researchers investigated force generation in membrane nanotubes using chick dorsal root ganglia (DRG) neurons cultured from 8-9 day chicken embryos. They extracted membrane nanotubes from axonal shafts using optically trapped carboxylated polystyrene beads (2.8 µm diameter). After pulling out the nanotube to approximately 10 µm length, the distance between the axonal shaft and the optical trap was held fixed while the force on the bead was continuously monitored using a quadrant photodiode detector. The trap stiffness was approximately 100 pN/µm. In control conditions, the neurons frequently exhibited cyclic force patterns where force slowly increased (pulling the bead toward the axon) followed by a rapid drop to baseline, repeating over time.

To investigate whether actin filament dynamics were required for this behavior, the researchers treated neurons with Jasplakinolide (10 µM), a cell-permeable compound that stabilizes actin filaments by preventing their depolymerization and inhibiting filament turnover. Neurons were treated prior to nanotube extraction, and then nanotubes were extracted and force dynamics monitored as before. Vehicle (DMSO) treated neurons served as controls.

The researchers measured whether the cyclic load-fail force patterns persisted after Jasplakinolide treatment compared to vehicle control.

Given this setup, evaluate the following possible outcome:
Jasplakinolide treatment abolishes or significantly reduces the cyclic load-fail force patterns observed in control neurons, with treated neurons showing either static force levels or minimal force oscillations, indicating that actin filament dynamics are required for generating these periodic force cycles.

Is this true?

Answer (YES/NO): YES